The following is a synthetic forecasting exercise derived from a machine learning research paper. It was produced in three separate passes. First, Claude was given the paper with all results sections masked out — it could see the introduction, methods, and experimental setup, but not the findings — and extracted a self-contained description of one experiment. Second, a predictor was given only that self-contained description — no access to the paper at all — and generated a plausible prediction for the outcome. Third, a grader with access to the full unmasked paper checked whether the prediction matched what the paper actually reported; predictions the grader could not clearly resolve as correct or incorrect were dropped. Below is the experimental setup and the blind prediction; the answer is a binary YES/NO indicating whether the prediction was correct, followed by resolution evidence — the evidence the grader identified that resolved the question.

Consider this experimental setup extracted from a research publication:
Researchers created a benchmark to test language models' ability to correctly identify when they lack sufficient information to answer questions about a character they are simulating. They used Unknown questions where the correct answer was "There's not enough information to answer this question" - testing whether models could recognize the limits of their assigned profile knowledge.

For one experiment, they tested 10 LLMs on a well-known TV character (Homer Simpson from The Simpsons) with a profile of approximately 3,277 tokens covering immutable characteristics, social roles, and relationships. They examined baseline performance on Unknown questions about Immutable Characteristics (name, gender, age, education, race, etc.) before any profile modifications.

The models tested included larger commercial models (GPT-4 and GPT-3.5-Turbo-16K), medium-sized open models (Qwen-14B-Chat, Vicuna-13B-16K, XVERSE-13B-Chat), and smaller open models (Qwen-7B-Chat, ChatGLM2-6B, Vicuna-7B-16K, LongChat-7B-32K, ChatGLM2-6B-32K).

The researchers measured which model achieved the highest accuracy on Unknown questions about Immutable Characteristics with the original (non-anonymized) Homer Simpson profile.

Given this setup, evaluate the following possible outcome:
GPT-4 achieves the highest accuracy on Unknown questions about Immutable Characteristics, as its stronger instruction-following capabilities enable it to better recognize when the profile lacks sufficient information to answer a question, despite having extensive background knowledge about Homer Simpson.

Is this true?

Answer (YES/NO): NO